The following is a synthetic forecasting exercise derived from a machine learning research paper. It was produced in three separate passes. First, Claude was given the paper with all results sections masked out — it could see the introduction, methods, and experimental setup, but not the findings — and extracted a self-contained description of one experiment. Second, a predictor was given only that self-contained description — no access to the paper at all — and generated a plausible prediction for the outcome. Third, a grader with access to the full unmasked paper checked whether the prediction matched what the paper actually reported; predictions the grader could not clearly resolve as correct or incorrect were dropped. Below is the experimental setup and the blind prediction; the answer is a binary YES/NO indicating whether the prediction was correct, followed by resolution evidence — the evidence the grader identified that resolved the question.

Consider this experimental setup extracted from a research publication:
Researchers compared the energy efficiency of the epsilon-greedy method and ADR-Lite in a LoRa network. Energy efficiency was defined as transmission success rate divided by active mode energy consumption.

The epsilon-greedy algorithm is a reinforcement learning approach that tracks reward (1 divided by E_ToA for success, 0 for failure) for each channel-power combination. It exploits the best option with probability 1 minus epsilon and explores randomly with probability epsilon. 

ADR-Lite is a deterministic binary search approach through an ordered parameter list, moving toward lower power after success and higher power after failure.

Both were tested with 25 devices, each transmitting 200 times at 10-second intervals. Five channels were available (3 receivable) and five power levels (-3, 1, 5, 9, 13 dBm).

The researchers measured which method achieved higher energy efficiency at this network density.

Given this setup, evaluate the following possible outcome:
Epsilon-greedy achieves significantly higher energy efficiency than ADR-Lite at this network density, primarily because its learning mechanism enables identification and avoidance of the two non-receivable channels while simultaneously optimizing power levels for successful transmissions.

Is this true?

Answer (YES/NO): YES